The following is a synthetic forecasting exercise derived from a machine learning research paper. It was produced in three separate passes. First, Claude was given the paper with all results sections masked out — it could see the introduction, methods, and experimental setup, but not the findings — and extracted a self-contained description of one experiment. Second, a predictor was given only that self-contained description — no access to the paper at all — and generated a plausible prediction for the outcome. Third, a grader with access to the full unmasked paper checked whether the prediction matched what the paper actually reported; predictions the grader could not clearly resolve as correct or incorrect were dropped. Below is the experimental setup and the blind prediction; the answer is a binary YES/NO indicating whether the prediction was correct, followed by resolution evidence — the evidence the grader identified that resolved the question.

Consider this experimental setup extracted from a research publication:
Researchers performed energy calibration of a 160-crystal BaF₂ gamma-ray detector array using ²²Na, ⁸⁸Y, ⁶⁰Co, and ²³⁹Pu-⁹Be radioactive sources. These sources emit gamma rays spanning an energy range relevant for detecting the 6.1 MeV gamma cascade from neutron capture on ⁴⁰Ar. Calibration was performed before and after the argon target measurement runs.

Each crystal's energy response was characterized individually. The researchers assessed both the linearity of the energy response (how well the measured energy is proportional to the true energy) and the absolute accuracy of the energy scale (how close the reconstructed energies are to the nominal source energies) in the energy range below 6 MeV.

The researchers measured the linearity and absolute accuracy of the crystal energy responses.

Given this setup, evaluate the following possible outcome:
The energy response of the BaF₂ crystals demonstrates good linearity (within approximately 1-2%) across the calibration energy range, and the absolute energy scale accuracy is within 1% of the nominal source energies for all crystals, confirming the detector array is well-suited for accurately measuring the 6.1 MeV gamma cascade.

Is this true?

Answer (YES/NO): NO